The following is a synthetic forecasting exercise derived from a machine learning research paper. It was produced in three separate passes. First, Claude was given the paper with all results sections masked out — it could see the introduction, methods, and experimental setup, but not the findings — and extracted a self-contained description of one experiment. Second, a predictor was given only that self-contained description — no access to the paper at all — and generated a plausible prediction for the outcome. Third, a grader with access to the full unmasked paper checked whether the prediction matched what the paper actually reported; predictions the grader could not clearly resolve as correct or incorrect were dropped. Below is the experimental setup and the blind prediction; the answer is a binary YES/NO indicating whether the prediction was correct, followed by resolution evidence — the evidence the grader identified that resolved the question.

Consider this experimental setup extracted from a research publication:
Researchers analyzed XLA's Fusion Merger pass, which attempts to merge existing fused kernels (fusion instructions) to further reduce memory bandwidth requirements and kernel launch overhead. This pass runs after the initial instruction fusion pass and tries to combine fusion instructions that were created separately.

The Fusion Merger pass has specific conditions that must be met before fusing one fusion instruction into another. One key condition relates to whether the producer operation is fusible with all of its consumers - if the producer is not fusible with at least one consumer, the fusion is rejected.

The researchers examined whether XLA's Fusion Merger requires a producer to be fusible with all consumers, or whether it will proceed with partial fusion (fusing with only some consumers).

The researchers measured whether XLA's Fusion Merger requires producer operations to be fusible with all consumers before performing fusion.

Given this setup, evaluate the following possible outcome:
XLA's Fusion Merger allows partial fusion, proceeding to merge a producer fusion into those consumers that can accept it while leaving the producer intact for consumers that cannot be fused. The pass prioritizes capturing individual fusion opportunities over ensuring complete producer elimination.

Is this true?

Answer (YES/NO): NO